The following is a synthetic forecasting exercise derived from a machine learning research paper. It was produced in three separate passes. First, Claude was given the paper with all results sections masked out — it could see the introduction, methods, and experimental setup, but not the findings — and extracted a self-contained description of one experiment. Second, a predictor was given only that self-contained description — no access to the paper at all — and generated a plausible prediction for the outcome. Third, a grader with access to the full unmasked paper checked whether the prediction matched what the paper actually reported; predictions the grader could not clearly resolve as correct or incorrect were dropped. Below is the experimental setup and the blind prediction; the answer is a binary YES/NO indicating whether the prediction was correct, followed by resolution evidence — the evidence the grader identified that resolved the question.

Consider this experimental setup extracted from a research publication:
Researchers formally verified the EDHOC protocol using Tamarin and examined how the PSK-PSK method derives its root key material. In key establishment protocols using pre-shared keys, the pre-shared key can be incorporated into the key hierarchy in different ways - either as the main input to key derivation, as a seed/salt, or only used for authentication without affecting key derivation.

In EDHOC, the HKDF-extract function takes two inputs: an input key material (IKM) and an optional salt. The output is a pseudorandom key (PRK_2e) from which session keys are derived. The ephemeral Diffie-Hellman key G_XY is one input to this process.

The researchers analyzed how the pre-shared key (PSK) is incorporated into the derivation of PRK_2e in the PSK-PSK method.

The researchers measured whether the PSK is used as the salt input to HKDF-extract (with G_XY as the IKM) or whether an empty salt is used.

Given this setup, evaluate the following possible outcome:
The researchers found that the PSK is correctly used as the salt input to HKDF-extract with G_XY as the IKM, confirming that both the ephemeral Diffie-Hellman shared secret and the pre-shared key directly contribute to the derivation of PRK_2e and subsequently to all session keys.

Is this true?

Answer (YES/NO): YES